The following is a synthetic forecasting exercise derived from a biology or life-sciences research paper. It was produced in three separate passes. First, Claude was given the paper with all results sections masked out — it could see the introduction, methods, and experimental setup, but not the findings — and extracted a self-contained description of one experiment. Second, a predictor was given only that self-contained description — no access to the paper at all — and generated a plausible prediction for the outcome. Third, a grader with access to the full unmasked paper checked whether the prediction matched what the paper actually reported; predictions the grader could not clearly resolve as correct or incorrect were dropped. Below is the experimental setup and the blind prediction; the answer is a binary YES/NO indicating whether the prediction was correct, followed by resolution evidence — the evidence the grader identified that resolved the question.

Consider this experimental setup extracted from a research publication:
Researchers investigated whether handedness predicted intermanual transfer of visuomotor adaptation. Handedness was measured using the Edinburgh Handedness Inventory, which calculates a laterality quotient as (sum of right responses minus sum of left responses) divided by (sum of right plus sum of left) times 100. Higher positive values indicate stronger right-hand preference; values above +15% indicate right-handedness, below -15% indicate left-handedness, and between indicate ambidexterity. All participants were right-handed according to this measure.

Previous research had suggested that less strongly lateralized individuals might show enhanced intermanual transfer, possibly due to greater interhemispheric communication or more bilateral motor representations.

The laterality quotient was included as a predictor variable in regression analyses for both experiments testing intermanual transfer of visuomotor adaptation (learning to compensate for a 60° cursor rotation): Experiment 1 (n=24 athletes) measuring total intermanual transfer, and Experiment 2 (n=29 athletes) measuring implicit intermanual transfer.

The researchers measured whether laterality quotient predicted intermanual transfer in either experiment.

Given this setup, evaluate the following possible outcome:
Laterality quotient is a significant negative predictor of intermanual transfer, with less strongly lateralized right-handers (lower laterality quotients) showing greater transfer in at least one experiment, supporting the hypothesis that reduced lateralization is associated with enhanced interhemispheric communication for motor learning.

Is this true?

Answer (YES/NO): NO